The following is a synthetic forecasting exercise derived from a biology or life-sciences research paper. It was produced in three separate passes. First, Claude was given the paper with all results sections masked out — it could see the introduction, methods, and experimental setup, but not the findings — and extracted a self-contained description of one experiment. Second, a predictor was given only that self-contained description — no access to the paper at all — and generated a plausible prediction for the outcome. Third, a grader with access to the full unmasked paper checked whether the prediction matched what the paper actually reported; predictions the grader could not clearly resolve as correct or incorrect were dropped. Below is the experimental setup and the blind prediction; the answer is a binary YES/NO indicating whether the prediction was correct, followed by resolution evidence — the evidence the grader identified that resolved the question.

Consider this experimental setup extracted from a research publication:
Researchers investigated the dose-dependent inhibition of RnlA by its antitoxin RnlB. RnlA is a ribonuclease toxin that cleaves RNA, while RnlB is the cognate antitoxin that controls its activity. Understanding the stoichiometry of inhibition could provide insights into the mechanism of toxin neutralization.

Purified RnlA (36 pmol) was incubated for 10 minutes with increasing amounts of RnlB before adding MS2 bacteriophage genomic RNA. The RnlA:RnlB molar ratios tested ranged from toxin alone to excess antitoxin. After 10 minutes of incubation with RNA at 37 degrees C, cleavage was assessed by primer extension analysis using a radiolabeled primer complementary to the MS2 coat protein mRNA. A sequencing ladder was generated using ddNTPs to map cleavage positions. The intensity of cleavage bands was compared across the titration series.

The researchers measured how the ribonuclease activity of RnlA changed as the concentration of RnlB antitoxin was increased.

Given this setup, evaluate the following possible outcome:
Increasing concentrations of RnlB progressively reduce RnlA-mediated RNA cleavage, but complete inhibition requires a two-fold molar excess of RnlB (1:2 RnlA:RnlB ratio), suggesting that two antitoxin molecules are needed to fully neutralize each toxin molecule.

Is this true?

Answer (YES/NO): YES